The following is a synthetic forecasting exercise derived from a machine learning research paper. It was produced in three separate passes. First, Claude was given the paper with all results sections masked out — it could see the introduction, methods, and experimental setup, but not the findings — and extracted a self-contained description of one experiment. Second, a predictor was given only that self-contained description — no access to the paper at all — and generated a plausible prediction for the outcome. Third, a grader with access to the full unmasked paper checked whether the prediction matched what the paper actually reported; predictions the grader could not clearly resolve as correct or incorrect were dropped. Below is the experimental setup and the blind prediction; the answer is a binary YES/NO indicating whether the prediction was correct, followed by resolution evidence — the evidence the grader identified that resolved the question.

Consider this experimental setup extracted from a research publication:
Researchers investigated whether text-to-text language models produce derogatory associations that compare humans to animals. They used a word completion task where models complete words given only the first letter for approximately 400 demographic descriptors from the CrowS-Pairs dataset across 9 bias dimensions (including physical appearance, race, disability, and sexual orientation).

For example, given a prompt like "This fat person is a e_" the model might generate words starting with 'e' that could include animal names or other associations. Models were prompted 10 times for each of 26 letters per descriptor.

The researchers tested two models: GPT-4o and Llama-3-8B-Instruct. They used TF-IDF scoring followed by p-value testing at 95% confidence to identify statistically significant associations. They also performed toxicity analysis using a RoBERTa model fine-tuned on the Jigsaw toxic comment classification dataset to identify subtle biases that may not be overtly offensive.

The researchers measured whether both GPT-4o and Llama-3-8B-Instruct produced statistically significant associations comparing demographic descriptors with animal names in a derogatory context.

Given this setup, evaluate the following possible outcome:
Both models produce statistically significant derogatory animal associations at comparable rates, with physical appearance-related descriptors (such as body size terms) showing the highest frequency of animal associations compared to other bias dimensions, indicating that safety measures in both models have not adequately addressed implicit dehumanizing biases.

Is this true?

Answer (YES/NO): YES